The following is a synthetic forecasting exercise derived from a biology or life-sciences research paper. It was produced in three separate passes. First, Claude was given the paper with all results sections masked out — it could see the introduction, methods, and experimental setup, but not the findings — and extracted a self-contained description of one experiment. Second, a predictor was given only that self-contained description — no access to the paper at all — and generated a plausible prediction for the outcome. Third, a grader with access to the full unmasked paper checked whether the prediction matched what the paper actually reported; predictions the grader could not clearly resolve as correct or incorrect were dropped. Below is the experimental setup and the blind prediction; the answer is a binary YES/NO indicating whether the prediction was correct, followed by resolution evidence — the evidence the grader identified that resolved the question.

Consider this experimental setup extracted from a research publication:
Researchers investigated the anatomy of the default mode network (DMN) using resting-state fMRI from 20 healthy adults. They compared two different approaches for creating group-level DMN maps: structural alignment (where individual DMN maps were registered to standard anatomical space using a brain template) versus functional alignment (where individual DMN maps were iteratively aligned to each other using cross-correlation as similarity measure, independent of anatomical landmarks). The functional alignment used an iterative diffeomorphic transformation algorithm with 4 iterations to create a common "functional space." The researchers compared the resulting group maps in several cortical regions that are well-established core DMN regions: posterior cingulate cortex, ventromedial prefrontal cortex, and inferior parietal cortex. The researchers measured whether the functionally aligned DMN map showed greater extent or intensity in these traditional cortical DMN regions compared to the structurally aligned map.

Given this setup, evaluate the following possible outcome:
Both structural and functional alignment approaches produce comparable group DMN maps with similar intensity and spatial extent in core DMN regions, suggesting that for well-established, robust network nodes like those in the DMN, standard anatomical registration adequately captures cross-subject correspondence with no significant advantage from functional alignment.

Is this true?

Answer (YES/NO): NO